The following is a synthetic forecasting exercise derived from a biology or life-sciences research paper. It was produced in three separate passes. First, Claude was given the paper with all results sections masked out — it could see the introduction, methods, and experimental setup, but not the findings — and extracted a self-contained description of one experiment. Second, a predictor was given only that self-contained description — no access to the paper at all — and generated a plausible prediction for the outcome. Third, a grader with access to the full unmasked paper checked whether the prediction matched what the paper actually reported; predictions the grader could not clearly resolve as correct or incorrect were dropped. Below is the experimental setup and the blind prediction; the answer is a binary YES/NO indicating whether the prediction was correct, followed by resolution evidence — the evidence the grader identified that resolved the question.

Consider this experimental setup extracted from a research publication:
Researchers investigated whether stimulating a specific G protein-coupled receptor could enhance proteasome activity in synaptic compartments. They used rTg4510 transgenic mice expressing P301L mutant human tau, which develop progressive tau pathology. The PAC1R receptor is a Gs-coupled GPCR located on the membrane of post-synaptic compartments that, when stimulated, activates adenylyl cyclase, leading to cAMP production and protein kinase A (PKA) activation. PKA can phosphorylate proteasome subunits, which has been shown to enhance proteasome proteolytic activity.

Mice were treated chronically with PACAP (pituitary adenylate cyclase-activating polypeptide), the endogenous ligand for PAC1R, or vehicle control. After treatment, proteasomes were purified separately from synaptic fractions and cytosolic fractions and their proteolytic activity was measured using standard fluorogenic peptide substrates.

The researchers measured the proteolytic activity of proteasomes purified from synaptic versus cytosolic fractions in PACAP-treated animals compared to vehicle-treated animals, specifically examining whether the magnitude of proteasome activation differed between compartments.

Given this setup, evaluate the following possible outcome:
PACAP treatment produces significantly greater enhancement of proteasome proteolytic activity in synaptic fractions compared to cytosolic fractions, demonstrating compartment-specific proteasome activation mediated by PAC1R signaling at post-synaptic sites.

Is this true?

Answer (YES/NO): YES